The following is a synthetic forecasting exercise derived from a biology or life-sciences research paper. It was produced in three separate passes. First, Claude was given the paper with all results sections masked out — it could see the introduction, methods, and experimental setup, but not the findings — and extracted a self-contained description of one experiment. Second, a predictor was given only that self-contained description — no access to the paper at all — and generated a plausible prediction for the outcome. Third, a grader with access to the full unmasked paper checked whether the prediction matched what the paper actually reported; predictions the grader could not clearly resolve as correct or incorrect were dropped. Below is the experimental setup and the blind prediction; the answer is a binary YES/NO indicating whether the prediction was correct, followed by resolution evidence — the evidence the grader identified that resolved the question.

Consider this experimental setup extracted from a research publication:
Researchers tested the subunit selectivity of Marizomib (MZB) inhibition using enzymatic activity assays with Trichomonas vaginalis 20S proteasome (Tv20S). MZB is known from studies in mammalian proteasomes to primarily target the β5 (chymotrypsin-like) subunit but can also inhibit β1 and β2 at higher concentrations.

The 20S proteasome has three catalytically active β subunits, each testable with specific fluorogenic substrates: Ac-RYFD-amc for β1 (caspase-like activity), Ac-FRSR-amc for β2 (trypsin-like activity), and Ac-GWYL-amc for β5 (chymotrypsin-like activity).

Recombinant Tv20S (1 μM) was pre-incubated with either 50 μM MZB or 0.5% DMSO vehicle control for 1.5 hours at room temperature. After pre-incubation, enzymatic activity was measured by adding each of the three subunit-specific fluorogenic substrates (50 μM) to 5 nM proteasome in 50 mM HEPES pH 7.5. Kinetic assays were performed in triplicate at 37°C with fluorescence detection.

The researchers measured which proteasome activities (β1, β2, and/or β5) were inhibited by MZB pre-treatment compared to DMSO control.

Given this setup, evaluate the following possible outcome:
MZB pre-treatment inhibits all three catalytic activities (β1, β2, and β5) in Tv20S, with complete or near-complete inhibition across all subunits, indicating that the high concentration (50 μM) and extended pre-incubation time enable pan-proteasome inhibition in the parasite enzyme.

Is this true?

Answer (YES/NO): NO